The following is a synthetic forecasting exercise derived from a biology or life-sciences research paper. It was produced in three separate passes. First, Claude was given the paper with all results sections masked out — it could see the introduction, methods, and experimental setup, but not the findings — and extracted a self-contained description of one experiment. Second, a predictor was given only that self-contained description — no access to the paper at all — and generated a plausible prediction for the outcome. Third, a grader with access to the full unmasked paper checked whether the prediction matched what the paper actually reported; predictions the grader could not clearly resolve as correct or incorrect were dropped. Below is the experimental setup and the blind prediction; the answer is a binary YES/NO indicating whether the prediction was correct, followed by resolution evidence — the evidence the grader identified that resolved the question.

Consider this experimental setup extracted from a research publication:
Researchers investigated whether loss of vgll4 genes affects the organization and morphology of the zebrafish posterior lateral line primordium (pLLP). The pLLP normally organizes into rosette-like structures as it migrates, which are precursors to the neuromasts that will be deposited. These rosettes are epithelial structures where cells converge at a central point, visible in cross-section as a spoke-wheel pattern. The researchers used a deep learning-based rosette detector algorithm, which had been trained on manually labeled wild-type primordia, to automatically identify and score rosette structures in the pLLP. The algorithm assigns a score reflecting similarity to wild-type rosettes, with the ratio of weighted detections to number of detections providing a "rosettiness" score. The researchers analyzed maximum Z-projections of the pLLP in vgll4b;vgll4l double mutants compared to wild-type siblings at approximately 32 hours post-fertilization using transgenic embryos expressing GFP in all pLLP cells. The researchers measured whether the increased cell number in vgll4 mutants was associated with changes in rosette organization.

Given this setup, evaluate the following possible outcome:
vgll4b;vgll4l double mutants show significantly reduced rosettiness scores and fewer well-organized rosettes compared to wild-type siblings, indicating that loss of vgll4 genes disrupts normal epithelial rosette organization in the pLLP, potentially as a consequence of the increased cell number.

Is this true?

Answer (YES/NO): NO